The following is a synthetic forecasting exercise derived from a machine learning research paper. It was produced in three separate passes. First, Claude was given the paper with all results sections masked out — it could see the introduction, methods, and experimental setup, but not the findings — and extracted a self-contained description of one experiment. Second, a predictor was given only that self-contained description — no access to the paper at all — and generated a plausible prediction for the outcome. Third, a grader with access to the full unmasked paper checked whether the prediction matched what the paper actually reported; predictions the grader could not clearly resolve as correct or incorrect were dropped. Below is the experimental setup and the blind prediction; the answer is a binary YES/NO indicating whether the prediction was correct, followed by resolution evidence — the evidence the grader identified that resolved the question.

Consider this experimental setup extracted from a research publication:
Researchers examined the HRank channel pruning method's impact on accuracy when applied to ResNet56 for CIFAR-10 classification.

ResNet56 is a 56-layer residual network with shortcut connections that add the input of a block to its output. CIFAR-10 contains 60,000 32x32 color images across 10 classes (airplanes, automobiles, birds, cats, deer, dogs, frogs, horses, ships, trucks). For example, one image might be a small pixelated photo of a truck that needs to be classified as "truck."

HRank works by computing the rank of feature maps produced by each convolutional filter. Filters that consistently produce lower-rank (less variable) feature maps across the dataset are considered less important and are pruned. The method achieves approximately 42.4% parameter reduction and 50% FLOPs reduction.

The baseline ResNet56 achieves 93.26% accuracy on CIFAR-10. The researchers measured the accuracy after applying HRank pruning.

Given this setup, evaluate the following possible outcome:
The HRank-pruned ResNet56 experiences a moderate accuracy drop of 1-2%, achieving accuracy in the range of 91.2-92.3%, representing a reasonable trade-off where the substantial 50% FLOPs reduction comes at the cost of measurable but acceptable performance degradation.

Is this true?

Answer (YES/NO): NO